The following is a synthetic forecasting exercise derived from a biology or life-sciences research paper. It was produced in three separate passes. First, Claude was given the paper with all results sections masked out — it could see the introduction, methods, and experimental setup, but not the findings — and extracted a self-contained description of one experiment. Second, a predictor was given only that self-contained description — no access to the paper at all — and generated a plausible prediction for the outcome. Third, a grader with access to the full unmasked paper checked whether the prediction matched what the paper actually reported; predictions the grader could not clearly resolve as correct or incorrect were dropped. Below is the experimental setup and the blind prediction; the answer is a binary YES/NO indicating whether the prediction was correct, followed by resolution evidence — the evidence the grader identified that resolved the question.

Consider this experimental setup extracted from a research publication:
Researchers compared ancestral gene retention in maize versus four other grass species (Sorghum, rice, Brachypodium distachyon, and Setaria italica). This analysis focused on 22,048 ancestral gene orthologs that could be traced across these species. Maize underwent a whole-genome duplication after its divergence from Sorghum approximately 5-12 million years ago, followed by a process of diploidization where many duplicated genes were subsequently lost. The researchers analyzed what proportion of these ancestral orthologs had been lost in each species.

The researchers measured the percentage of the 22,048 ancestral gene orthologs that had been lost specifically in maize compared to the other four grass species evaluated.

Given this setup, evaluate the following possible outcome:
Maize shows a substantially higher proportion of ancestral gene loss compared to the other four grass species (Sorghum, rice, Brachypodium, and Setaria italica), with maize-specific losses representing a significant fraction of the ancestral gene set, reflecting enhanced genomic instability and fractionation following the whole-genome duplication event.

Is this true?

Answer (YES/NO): YES